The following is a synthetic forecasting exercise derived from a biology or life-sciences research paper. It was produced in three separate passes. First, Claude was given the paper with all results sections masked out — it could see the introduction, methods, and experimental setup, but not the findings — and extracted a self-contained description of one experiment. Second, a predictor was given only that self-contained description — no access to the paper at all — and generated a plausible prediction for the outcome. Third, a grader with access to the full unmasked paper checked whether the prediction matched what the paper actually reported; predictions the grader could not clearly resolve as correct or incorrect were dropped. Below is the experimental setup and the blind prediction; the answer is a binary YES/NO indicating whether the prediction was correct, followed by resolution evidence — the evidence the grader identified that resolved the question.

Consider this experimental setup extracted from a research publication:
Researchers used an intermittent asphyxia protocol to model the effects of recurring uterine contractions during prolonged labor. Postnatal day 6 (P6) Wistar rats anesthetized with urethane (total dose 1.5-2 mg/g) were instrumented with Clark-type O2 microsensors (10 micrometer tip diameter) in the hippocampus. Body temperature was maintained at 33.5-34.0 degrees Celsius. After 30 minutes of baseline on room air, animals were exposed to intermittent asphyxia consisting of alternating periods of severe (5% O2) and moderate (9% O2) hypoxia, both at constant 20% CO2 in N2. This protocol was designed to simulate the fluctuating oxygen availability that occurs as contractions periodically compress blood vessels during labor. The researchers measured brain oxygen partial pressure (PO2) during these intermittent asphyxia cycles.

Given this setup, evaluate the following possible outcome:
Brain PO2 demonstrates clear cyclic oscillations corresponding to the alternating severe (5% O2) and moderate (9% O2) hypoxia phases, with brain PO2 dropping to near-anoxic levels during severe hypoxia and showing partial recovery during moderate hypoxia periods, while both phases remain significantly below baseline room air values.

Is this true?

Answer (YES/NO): NO